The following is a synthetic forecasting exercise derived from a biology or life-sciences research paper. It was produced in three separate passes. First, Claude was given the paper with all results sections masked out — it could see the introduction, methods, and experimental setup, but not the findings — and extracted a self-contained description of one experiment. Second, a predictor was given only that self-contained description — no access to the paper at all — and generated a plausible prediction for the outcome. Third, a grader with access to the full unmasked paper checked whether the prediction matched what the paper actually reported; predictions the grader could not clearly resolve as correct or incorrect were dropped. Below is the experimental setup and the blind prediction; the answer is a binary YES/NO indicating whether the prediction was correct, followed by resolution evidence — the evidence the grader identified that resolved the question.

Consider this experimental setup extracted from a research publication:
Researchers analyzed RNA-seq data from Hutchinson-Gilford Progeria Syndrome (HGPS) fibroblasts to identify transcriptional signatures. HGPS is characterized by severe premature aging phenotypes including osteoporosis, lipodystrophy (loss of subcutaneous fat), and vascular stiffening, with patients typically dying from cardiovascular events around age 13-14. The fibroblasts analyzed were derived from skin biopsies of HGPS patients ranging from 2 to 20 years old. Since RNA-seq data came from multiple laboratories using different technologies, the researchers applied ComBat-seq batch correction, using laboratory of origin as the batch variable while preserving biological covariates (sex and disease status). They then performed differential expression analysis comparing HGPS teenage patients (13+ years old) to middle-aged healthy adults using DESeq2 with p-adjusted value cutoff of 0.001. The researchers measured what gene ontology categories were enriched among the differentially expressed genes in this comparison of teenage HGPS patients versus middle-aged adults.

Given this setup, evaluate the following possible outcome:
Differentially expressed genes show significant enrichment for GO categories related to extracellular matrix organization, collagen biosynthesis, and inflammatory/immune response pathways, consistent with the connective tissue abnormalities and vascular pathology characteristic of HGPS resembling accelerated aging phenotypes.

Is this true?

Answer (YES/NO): NO